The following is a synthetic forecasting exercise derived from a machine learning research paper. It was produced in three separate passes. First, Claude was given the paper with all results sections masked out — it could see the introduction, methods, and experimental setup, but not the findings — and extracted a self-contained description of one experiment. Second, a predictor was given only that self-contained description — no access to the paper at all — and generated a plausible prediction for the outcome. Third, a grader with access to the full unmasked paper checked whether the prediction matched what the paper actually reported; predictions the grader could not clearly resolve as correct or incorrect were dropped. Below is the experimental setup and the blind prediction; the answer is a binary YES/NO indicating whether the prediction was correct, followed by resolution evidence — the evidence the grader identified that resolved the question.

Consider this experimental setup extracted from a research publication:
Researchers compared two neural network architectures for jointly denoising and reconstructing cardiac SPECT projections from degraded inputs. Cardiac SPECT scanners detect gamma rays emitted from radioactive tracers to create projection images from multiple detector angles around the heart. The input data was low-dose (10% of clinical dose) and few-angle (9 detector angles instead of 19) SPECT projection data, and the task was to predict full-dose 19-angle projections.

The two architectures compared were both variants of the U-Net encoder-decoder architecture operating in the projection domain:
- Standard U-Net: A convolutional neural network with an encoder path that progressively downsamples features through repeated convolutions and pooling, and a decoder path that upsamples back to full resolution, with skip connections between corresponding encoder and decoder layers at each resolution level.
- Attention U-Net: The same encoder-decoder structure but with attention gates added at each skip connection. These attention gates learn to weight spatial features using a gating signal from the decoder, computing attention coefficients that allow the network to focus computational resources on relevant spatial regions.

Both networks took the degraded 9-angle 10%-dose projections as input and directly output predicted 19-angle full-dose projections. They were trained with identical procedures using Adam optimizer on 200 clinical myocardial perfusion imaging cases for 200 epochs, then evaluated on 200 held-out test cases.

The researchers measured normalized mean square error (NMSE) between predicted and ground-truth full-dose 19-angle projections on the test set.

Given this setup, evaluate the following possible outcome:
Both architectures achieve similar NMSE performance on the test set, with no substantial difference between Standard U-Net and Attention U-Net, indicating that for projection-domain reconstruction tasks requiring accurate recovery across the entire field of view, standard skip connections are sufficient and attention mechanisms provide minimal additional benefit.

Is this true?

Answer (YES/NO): NO